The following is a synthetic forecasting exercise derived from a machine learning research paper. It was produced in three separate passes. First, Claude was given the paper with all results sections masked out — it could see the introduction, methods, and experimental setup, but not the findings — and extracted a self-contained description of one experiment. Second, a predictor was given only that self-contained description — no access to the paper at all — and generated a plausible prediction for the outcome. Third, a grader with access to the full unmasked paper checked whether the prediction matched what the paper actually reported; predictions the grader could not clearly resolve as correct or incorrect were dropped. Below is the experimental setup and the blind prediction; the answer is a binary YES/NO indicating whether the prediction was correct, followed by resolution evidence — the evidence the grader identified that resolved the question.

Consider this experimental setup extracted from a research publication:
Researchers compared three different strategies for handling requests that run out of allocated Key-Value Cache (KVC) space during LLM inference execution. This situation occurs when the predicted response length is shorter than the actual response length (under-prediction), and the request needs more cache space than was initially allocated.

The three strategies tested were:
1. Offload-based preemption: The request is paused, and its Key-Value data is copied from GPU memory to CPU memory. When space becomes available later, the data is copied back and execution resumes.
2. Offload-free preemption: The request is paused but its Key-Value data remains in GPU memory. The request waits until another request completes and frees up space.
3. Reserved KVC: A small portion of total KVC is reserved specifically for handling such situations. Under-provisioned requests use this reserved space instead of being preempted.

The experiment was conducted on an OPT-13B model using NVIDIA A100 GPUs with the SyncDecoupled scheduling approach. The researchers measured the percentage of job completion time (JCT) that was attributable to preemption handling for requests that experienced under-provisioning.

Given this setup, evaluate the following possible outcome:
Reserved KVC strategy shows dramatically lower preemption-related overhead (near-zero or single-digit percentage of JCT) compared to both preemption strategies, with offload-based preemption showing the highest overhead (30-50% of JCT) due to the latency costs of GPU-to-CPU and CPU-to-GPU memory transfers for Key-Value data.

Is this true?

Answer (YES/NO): NO